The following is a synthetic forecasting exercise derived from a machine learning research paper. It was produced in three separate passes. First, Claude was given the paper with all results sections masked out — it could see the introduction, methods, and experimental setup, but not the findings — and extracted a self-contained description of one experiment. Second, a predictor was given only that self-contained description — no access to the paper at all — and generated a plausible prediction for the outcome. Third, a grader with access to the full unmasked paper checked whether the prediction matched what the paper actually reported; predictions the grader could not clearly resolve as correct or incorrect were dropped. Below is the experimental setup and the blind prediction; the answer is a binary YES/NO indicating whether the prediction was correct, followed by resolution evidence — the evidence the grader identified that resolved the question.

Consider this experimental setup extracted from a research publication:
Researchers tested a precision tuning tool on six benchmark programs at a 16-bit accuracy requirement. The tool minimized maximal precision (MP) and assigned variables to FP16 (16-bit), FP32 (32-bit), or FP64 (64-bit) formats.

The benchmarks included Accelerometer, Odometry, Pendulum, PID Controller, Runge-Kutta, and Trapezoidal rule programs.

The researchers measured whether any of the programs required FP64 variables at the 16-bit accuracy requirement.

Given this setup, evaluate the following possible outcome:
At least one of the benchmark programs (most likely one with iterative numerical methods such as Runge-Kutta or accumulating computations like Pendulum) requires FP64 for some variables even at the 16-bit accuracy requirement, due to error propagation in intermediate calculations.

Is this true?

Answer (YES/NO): YES